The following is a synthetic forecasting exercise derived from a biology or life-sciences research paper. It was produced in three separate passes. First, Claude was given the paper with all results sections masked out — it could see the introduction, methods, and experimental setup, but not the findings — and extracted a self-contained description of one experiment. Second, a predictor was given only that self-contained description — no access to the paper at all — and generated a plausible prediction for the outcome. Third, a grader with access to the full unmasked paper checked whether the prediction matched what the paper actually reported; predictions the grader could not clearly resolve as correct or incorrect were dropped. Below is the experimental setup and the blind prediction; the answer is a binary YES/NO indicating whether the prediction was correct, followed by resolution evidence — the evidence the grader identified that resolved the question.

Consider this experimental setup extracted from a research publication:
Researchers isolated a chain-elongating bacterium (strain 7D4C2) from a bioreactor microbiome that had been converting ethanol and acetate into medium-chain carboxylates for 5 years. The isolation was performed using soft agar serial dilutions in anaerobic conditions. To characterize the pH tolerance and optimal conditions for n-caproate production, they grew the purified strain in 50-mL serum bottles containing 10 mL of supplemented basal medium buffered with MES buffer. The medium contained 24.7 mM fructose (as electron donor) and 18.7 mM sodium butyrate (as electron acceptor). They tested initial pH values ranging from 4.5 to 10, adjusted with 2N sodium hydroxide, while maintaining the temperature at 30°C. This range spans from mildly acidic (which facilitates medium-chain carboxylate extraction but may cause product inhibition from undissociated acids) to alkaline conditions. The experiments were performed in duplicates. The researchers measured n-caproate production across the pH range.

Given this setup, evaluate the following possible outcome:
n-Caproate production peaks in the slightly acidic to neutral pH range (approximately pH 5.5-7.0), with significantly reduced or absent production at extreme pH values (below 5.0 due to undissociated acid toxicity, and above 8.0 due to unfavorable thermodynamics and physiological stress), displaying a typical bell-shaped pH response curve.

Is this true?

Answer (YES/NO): NO